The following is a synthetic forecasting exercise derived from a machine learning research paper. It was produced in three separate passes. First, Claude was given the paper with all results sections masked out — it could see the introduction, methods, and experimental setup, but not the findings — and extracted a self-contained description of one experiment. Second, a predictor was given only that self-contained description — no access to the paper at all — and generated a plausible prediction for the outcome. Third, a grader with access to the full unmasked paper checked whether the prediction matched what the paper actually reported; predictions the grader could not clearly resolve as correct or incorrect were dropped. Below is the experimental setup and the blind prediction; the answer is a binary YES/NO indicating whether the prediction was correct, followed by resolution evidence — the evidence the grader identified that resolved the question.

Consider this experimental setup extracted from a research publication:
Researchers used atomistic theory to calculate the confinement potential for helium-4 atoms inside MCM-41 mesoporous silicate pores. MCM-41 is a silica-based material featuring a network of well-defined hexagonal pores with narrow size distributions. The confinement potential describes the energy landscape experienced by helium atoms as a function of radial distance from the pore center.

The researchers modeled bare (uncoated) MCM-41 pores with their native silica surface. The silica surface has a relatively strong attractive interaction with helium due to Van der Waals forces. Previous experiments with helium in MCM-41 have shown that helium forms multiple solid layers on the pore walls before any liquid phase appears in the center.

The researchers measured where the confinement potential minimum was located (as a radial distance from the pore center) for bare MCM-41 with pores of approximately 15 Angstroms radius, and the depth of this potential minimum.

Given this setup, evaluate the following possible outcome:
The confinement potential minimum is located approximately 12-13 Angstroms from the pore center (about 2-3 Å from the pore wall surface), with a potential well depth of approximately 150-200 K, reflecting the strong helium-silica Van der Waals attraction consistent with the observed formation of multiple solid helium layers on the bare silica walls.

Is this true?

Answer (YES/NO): YES